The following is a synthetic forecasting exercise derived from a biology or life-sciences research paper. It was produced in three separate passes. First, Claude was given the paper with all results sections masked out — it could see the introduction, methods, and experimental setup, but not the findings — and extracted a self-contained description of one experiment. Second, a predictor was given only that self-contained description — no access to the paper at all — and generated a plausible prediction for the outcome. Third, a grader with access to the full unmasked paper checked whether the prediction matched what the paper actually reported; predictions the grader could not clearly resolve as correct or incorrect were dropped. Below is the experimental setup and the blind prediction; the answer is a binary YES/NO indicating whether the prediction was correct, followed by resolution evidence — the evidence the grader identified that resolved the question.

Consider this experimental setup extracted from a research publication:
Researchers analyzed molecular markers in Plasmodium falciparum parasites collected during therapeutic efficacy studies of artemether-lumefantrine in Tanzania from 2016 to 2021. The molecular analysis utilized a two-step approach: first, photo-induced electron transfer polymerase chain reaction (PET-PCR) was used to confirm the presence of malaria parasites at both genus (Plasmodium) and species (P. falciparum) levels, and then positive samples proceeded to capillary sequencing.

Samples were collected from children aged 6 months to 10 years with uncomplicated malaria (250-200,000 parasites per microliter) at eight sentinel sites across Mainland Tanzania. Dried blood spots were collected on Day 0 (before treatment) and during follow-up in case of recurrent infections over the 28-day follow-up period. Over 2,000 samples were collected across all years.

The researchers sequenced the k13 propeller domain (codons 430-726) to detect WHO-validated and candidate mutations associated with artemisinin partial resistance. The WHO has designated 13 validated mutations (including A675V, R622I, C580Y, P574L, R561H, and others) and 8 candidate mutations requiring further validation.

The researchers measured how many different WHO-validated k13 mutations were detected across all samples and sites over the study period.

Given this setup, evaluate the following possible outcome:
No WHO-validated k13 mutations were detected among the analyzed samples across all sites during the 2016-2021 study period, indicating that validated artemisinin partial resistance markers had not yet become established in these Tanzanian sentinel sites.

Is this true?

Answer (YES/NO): NO